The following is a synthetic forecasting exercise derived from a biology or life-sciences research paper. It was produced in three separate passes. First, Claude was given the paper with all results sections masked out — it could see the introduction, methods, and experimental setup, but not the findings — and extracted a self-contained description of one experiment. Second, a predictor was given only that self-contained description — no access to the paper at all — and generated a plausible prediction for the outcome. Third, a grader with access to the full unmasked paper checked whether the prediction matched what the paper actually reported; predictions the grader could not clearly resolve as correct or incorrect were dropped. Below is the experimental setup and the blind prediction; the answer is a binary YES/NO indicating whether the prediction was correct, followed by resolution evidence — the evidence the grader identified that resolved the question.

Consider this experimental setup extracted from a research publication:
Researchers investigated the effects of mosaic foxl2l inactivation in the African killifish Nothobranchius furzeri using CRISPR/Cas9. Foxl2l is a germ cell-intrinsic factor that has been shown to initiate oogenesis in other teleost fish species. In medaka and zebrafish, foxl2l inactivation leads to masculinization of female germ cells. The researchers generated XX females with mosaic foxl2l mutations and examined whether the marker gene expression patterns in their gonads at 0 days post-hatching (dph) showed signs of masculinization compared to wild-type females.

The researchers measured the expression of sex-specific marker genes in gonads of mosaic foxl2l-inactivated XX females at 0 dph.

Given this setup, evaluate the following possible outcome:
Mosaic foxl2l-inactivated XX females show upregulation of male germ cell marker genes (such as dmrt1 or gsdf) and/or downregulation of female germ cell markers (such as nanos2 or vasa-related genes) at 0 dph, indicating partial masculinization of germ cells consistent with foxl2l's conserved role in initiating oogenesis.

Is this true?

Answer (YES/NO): NO